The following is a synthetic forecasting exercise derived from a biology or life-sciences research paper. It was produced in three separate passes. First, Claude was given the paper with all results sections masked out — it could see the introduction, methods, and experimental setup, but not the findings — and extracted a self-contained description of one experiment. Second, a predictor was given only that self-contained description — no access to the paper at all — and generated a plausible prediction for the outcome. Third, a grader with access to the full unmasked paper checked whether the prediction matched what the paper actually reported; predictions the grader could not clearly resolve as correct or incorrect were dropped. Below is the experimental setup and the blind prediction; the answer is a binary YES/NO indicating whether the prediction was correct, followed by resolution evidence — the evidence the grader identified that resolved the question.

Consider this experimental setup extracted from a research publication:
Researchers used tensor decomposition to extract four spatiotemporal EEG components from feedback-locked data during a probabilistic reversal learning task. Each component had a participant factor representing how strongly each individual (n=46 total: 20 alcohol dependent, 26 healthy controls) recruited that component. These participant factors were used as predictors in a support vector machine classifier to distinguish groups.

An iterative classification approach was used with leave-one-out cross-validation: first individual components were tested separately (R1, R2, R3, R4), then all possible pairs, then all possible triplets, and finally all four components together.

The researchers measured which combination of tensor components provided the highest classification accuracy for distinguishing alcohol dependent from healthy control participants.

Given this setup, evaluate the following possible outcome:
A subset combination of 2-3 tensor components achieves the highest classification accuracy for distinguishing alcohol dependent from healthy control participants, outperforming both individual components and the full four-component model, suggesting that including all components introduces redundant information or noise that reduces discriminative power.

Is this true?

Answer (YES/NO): YES